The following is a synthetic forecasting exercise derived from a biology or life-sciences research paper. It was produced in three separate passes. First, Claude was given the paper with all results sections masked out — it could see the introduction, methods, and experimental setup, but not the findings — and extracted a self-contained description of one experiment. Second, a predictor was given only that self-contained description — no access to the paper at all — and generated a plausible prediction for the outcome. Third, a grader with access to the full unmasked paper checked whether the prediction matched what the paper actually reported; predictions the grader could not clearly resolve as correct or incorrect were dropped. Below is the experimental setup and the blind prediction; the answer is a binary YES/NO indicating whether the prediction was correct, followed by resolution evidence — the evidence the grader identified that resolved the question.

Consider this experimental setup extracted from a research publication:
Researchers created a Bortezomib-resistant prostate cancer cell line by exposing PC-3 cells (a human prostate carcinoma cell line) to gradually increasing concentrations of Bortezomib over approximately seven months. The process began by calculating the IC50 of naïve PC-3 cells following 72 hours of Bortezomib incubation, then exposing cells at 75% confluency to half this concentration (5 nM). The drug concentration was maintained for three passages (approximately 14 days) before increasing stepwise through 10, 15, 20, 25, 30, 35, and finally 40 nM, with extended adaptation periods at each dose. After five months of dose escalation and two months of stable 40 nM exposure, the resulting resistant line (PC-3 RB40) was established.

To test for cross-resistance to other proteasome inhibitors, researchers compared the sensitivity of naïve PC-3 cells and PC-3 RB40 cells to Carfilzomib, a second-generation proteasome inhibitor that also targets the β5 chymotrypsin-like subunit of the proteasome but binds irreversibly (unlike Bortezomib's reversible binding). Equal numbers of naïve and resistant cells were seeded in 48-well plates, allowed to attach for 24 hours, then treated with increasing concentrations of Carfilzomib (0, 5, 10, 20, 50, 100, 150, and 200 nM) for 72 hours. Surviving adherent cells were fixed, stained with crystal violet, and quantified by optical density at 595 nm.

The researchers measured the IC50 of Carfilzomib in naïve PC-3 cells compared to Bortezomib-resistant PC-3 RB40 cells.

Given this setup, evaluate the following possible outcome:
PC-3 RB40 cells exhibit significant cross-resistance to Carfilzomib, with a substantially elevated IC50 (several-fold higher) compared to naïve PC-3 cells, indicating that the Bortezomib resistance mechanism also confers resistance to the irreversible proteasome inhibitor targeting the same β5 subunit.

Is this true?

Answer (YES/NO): NO